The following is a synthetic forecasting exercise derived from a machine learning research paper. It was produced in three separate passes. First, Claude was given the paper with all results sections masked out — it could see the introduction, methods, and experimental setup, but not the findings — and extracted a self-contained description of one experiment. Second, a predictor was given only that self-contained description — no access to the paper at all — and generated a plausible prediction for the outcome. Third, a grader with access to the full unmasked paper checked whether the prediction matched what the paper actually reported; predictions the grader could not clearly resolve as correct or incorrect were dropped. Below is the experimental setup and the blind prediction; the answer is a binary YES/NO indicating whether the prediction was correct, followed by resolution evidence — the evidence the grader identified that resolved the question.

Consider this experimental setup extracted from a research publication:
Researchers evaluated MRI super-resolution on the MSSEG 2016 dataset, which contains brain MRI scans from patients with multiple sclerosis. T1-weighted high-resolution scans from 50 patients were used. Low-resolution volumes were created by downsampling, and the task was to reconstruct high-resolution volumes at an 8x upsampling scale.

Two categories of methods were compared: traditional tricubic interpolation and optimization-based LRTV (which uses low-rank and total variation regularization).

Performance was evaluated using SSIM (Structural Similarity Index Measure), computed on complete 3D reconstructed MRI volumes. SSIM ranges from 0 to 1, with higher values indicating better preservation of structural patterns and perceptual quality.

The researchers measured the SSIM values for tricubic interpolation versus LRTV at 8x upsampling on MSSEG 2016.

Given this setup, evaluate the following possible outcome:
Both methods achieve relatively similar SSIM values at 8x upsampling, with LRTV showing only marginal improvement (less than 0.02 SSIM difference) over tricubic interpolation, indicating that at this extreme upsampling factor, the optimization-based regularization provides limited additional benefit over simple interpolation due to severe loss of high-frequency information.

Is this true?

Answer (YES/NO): YES